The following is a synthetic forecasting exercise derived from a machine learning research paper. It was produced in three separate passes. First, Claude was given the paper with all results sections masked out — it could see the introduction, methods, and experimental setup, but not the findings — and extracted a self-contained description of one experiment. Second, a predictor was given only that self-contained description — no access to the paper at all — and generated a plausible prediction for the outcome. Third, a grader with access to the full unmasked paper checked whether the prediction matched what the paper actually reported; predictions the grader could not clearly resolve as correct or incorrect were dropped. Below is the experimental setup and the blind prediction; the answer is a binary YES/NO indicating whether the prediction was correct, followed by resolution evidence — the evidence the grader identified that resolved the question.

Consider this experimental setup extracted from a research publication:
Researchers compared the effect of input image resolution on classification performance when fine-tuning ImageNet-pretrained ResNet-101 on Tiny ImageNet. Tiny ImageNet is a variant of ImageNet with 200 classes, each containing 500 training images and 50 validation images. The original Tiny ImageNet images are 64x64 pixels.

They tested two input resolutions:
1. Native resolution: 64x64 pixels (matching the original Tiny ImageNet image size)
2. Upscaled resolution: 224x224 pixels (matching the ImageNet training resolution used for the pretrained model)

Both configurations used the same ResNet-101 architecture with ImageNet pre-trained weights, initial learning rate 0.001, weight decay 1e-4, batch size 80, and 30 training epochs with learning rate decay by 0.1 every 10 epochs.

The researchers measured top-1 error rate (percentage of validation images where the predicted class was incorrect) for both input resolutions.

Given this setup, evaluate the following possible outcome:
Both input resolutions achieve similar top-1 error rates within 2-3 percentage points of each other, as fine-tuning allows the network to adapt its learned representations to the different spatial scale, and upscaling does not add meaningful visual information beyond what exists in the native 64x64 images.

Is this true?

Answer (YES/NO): NO